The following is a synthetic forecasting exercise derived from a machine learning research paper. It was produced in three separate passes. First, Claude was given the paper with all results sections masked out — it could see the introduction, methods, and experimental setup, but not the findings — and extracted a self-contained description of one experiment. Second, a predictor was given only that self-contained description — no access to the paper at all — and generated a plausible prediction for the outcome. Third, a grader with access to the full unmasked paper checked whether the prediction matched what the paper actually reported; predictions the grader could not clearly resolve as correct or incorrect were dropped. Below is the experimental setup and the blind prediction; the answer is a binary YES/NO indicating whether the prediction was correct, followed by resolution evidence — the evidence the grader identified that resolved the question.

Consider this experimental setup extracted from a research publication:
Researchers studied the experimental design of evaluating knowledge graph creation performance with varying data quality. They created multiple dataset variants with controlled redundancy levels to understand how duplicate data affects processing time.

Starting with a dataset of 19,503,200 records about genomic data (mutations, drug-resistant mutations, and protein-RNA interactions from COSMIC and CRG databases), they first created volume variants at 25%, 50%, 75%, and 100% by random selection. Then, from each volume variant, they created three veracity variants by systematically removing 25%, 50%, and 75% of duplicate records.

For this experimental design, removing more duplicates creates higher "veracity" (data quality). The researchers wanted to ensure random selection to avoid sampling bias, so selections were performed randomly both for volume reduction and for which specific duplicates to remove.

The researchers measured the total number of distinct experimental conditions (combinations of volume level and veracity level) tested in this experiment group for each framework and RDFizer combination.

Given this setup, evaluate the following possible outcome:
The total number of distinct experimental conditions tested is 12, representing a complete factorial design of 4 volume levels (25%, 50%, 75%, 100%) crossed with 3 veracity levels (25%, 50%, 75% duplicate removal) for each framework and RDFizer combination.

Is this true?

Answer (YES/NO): YES